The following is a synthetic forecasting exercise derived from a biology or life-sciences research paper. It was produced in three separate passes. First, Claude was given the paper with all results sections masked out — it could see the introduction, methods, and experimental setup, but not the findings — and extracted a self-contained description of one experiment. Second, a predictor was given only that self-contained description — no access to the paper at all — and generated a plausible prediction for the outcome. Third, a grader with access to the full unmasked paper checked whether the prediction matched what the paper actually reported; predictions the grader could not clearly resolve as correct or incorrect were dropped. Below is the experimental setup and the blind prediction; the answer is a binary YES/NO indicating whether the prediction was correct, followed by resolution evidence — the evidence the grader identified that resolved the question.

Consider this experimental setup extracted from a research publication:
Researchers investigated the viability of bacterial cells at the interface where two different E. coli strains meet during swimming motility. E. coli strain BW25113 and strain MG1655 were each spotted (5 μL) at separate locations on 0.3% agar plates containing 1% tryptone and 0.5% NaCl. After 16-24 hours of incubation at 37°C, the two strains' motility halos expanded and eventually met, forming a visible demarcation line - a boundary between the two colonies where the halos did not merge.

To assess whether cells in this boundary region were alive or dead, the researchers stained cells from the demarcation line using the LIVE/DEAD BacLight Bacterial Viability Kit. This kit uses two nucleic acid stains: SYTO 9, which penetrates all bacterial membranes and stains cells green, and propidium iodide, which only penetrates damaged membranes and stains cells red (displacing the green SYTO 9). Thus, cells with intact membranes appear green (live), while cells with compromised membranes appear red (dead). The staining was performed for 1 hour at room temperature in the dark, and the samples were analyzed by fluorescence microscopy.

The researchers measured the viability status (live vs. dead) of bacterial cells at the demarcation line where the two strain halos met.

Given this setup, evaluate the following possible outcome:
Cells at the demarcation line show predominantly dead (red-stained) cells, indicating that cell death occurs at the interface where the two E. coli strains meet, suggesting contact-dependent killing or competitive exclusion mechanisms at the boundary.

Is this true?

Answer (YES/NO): NO